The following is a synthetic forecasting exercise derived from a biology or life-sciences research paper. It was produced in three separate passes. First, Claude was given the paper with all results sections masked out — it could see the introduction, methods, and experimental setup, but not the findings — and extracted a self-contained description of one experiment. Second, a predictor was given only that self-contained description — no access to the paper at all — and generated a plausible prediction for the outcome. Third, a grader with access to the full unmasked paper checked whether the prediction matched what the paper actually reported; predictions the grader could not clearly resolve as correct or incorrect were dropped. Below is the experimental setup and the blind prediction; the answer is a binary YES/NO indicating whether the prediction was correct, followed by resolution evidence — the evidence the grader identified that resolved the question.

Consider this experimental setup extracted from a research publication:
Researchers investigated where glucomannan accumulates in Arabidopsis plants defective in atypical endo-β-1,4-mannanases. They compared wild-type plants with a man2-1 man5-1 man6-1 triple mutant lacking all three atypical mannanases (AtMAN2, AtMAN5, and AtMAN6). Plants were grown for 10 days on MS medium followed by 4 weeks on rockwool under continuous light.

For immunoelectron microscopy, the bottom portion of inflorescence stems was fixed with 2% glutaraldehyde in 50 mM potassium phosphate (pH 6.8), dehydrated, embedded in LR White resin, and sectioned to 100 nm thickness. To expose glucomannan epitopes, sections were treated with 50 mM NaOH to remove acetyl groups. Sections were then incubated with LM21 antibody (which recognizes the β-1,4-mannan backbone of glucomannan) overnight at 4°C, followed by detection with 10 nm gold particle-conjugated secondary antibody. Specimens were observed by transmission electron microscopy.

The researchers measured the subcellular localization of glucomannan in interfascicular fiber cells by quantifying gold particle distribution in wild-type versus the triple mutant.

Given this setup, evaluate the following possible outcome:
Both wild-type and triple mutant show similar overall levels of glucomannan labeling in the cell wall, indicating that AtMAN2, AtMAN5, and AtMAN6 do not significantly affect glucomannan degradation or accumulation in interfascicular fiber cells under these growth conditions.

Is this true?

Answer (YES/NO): NO